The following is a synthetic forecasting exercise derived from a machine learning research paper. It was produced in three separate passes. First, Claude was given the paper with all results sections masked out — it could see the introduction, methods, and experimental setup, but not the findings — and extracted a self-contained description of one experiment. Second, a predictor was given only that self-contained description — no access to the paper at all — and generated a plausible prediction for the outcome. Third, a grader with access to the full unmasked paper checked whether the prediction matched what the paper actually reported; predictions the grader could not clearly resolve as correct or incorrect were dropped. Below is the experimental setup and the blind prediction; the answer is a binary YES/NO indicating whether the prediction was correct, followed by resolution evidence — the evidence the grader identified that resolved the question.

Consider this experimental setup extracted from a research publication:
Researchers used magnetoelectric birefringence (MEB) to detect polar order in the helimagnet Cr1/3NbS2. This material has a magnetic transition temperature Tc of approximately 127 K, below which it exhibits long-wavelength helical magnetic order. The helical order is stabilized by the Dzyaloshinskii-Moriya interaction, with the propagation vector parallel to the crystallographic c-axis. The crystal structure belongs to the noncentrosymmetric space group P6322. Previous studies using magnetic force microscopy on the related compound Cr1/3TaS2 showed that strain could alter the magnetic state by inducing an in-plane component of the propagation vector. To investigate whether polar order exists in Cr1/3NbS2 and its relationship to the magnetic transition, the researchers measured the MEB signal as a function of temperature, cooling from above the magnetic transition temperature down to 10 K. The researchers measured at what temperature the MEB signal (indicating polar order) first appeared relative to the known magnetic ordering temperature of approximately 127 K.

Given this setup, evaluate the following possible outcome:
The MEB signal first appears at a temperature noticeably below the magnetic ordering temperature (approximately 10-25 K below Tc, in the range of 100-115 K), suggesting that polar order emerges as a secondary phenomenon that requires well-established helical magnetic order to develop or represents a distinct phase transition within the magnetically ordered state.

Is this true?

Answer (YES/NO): NO